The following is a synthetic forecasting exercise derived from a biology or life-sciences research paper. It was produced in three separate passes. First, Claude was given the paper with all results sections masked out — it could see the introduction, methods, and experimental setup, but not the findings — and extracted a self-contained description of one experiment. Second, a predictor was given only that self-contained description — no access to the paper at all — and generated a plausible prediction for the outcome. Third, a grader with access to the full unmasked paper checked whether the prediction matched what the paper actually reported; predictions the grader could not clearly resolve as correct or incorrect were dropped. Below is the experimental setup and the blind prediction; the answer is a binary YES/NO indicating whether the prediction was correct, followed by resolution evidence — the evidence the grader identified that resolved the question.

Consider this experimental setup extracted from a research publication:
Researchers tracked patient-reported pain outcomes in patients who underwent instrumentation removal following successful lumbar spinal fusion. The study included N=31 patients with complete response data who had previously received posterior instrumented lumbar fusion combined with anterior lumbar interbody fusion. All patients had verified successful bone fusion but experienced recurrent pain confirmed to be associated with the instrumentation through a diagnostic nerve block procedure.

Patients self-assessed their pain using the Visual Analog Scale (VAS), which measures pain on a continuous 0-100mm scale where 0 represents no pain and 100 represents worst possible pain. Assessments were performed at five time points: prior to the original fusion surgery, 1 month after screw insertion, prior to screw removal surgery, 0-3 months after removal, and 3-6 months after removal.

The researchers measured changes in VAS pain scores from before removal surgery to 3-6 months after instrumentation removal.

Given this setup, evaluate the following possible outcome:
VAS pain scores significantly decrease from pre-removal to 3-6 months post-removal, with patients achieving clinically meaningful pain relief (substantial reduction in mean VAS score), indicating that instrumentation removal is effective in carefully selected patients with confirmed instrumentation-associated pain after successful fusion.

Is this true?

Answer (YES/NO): NO